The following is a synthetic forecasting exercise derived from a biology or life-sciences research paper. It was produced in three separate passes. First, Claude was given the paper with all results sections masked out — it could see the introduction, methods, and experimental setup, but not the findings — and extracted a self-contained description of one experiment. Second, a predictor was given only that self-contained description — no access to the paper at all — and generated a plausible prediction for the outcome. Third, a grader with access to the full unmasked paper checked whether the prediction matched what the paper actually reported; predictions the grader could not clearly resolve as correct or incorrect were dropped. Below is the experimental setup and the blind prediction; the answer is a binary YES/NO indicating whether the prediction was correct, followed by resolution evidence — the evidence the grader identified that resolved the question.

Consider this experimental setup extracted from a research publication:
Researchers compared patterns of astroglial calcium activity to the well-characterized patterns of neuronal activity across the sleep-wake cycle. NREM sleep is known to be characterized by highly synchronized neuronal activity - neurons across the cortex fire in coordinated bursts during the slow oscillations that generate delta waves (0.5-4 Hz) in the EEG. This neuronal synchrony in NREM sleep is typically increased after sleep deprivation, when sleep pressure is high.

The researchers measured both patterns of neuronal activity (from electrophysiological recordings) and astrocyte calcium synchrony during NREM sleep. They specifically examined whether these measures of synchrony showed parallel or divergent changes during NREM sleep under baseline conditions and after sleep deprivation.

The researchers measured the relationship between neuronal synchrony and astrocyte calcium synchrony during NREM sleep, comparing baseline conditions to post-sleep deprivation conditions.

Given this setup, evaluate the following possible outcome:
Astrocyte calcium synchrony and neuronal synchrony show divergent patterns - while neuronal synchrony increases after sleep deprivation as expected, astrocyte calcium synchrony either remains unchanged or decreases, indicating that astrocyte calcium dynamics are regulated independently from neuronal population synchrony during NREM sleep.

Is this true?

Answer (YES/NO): YES